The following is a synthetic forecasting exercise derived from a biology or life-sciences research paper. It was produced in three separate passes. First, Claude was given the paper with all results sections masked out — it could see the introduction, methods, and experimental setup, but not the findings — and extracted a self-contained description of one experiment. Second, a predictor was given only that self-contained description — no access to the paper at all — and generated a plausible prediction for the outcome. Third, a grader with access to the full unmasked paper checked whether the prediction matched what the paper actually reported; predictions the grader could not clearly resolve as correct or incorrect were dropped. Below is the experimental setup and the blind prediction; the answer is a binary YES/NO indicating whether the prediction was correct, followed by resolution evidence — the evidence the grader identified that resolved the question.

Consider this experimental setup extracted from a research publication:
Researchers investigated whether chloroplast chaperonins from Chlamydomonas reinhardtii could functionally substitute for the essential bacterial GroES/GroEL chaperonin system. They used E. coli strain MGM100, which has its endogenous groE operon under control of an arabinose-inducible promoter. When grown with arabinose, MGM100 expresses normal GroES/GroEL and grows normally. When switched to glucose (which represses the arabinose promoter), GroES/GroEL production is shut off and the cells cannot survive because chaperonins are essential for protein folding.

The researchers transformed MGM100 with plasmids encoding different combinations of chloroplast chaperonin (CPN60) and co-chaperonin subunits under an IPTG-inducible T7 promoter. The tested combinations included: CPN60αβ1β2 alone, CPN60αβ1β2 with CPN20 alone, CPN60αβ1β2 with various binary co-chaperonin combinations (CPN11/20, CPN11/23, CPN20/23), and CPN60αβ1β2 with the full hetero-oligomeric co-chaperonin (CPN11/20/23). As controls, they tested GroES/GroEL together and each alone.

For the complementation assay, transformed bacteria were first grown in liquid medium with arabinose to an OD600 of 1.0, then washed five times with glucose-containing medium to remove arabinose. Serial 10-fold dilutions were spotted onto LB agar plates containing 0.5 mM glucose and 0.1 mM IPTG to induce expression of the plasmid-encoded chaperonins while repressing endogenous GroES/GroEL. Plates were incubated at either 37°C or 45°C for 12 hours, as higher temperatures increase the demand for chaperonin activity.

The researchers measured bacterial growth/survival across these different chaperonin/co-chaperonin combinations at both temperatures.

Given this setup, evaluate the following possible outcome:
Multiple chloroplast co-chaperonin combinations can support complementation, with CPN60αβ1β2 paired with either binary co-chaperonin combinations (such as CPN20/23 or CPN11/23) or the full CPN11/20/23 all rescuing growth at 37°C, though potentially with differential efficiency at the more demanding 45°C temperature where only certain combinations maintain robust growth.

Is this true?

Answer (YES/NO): YES